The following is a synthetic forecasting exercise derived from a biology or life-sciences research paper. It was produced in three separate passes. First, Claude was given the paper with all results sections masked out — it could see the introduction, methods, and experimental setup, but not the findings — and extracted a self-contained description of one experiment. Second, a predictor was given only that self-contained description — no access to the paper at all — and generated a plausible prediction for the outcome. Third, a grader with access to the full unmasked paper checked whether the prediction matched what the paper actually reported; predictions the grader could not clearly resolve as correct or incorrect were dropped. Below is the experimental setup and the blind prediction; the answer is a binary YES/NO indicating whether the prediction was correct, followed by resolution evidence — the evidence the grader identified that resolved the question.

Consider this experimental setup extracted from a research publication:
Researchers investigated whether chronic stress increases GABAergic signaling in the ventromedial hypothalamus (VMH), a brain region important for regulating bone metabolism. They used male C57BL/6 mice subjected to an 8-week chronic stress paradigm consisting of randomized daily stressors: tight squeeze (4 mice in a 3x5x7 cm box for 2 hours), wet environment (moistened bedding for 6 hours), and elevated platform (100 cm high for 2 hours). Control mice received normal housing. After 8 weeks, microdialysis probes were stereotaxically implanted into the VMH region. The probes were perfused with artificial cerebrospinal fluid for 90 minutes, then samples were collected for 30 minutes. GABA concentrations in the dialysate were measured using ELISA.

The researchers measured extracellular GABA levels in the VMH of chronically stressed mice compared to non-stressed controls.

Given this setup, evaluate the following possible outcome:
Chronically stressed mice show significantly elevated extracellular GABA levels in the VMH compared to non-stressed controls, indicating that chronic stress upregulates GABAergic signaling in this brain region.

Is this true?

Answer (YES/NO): YES